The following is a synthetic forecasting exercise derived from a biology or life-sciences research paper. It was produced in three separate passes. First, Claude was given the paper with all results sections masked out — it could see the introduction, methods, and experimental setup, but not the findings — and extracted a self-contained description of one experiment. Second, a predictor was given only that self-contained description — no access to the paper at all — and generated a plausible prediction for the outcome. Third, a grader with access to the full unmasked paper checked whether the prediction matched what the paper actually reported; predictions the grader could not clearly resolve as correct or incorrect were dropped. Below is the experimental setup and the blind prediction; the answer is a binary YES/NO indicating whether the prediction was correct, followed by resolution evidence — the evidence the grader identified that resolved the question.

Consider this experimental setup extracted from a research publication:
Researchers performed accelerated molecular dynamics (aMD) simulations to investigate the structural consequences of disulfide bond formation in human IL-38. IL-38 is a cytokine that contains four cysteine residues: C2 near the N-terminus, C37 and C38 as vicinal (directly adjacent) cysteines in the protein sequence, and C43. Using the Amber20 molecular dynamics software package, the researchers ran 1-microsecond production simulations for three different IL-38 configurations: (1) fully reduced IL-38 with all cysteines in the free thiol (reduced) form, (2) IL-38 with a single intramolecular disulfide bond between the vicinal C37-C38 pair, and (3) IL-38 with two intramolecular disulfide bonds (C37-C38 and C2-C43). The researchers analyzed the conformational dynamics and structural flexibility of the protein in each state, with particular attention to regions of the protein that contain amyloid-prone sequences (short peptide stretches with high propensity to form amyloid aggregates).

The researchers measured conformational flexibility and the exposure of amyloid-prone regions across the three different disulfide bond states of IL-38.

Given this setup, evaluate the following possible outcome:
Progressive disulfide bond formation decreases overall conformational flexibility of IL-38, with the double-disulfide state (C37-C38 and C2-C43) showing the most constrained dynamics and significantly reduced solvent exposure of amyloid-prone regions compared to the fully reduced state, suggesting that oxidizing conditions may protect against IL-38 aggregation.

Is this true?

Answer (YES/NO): NO